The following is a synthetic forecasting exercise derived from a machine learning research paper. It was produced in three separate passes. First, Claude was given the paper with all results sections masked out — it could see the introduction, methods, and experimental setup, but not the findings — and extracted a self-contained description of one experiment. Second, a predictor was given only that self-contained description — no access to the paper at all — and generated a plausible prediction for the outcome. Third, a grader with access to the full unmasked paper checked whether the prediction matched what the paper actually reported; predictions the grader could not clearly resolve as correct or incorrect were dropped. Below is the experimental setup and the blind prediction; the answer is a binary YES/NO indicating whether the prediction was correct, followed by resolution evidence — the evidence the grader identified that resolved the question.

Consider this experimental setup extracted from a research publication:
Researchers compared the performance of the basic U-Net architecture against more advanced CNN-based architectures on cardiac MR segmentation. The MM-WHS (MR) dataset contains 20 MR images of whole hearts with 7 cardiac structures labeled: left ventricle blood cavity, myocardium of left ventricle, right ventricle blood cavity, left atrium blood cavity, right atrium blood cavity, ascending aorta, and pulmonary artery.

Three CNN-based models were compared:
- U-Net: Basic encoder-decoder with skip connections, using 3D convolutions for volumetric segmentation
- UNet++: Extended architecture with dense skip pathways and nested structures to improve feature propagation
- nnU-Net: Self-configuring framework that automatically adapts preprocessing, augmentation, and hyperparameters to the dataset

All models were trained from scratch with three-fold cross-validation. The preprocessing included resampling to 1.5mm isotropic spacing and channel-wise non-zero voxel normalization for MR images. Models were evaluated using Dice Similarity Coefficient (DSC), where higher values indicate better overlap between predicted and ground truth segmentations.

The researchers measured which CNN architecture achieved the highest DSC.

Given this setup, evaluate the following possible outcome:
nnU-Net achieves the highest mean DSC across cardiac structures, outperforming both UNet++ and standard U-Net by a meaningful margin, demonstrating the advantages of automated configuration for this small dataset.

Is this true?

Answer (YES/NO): NO